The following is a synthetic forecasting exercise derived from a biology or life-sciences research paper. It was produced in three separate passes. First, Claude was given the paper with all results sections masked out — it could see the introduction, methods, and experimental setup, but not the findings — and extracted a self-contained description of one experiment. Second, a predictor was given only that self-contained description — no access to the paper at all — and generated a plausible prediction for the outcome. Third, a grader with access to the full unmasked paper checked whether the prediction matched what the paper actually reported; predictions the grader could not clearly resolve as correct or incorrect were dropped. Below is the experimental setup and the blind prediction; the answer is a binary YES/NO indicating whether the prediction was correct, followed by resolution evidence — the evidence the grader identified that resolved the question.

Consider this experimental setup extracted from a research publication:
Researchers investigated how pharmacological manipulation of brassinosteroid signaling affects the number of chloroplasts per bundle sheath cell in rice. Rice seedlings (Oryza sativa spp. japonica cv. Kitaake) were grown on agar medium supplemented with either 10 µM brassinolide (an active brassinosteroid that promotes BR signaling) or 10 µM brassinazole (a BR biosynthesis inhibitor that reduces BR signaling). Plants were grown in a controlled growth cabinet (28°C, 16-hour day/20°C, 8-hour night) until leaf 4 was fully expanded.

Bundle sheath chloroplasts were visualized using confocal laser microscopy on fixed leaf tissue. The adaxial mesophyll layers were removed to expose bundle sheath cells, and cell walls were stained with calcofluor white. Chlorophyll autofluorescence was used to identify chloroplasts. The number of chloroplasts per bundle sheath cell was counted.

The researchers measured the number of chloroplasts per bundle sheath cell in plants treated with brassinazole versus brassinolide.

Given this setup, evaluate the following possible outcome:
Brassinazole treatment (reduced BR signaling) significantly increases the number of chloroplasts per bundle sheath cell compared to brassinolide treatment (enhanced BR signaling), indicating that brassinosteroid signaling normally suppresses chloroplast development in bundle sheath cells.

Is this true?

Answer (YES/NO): YES